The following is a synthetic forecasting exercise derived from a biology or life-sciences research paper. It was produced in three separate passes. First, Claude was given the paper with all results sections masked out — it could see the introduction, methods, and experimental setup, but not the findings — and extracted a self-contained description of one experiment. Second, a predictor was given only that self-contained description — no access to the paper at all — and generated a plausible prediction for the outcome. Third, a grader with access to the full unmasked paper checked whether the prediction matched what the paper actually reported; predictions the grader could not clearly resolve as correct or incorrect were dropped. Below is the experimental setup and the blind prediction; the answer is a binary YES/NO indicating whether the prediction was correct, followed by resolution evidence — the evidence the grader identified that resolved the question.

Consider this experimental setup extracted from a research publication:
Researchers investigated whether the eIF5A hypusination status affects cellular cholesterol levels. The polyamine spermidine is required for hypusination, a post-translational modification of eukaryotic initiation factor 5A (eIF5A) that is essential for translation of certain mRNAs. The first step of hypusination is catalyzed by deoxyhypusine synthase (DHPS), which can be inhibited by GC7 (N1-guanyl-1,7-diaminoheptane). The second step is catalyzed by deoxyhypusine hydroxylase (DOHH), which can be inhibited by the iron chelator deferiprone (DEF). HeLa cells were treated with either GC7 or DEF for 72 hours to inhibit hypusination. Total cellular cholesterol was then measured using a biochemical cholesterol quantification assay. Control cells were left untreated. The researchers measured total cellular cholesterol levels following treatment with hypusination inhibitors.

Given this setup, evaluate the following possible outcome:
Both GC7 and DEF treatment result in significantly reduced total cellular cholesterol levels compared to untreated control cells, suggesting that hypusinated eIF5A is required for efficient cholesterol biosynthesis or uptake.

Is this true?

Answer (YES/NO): YES